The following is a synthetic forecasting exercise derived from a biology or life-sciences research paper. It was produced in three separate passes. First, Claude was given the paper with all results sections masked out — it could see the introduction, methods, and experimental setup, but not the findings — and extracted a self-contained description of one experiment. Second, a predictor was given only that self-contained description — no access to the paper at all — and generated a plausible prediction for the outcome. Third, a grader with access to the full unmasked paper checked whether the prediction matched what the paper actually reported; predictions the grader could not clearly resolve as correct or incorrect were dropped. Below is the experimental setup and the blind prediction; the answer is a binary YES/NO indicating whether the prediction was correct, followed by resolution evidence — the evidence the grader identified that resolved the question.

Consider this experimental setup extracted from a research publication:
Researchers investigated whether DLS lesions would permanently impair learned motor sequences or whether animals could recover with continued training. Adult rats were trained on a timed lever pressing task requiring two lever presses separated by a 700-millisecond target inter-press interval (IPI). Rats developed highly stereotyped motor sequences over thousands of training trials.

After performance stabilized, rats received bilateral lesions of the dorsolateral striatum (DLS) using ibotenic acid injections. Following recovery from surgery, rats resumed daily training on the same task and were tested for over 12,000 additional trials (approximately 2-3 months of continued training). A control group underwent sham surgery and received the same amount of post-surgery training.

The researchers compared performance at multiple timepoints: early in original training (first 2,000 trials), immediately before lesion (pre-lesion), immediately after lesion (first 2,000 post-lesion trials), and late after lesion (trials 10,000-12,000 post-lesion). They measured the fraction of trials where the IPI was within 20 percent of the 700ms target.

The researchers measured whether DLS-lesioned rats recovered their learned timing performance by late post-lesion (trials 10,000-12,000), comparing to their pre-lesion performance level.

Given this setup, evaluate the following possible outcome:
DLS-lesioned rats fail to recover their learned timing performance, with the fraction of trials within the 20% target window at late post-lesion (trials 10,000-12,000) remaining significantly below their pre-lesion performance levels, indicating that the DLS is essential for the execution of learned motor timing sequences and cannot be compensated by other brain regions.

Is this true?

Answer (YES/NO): YES